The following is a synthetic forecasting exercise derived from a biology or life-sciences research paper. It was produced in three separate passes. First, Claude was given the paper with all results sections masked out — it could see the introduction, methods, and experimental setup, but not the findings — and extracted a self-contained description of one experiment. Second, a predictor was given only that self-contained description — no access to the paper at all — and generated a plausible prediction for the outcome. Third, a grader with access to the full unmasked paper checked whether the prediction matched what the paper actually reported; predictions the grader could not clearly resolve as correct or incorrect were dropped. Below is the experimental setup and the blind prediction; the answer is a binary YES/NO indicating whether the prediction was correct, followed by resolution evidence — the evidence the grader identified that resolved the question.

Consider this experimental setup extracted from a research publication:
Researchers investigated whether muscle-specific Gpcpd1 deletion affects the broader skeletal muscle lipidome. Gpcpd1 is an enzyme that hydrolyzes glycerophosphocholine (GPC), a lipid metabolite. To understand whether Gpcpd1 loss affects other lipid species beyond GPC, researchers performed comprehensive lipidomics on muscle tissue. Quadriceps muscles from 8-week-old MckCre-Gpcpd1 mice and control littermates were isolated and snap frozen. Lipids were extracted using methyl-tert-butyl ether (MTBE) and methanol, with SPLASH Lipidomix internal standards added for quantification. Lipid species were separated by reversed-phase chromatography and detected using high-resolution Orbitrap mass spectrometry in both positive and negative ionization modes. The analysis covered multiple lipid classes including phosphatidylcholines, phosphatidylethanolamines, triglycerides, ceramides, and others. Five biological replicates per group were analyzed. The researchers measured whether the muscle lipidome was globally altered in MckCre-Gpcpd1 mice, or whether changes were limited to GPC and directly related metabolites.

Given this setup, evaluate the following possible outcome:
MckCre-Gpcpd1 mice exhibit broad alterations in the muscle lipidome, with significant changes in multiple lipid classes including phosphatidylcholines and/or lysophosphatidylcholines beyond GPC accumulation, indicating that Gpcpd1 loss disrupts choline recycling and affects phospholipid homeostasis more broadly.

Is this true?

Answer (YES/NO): NO